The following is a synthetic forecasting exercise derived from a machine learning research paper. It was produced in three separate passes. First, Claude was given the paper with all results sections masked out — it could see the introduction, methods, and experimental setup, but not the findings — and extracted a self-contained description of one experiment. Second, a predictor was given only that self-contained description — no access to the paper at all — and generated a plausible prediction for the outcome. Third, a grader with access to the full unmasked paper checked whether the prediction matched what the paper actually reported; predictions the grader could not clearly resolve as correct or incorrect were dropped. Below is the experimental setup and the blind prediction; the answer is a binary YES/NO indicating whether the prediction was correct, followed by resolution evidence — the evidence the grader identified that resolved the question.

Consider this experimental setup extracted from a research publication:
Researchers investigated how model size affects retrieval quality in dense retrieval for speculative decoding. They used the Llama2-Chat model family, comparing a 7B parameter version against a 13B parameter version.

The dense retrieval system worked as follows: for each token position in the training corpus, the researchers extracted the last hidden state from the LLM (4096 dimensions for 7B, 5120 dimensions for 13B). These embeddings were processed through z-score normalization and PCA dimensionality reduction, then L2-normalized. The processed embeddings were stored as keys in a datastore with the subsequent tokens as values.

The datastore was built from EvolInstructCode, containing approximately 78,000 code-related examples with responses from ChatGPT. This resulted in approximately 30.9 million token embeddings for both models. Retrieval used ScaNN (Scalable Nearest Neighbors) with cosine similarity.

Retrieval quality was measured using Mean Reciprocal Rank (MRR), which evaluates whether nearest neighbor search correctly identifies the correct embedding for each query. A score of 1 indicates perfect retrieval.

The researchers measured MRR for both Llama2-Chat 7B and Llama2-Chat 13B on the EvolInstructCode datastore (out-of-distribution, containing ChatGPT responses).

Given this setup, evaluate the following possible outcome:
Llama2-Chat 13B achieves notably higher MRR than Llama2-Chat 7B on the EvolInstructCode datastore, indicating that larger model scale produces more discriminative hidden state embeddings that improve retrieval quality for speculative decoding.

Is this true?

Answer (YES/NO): NO